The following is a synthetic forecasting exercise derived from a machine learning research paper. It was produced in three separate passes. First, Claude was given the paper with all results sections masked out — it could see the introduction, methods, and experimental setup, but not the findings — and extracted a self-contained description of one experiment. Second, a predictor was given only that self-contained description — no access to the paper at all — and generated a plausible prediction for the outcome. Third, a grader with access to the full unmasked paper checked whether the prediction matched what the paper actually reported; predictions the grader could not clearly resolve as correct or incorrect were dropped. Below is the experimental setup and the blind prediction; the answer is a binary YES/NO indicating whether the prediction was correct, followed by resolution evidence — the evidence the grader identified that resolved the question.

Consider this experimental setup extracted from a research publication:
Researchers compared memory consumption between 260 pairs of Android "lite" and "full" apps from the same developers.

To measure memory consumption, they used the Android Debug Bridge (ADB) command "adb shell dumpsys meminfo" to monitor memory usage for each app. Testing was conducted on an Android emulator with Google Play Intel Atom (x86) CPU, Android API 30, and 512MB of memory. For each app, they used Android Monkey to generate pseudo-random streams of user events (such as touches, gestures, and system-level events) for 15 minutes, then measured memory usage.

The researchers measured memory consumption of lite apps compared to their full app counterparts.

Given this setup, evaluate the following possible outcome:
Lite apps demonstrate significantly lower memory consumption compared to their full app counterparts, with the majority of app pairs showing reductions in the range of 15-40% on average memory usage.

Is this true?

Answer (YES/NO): NO